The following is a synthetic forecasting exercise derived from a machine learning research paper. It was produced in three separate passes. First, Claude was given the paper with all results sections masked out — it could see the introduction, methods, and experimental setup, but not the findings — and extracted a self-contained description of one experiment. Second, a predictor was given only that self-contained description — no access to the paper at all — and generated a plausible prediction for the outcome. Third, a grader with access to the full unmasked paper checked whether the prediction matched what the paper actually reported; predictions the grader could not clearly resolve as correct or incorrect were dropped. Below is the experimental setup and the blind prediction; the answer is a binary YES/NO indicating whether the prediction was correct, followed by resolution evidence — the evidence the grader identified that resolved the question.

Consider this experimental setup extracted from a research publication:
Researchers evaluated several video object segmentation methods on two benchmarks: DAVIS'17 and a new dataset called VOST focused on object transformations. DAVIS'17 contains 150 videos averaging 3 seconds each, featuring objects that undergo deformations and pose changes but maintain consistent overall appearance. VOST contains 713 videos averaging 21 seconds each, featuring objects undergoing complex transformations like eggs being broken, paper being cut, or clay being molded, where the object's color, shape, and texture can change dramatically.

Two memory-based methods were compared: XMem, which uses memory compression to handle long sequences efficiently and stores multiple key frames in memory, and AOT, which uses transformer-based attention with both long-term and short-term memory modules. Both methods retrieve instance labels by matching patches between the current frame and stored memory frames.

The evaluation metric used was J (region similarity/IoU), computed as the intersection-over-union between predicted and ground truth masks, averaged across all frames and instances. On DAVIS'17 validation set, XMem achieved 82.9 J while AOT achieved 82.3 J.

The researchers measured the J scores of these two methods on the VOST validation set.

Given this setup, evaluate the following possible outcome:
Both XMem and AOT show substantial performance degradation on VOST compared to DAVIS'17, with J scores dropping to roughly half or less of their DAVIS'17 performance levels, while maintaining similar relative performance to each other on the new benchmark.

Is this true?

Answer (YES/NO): NO